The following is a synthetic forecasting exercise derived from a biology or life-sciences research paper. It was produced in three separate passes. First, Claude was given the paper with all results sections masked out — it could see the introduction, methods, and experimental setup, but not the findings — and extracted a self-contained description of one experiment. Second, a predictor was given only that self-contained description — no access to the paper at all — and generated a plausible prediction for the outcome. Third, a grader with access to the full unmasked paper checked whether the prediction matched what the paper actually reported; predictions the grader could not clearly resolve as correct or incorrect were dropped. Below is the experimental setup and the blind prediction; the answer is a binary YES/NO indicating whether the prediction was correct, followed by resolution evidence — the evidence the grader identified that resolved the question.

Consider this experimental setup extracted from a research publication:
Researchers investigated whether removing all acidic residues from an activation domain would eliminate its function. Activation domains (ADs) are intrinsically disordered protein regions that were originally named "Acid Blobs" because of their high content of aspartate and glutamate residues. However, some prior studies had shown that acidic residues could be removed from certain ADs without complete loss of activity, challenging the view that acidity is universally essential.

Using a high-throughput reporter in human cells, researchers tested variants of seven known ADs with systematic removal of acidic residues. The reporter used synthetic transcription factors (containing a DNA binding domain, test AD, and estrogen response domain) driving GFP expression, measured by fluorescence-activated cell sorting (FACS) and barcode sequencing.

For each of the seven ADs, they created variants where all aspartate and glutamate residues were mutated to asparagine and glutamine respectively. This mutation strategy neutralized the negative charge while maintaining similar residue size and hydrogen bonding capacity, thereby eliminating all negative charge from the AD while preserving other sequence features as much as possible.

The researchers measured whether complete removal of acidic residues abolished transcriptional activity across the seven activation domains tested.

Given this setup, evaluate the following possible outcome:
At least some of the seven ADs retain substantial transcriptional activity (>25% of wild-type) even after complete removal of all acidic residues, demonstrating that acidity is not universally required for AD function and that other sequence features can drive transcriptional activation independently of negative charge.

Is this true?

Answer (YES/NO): NO